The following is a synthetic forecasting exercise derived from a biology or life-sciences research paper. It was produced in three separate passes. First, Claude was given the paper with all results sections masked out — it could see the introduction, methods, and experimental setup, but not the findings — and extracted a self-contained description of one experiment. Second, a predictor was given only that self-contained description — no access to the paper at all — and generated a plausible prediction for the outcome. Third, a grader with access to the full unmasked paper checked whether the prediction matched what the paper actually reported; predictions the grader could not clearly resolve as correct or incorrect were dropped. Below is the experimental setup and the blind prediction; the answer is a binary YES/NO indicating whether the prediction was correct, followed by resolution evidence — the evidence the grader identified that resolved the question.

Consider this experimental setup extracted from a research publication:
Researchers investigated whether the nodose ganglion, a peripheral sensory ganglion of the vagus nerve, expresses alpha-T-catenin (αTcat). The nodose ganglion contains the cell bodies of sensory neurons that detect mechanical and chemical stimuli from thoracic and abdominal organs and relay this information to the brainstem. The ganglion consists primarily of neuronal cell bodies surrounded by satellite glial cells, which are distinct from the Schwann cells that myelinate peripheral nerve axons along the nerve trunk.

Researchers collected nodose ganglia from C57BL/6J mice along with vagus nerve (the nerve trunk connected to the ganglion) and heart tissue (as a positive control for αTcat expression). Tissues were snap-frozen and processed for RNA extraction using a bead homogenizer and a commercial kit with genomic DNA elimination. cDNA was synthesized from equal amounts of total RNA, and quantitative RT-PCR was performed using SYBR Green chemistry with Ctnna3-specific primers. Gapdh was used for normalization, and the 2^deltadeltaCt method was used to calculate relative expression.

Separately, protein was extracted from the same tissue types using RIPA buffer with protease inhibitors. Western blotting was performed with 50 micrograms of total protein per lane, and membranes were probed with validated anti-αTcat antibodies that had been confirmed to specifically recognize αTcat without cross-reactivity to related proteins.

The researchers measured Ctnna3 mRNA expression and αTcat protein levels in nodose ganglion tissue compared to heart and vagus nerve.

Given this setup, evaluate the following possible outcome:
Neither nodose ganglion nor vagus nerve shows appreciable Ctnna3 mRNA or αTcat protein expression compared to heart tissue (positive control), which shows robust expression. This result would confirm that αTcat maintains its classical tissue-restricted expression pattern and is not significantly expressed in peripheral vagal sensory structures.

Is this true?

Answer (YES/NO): NO